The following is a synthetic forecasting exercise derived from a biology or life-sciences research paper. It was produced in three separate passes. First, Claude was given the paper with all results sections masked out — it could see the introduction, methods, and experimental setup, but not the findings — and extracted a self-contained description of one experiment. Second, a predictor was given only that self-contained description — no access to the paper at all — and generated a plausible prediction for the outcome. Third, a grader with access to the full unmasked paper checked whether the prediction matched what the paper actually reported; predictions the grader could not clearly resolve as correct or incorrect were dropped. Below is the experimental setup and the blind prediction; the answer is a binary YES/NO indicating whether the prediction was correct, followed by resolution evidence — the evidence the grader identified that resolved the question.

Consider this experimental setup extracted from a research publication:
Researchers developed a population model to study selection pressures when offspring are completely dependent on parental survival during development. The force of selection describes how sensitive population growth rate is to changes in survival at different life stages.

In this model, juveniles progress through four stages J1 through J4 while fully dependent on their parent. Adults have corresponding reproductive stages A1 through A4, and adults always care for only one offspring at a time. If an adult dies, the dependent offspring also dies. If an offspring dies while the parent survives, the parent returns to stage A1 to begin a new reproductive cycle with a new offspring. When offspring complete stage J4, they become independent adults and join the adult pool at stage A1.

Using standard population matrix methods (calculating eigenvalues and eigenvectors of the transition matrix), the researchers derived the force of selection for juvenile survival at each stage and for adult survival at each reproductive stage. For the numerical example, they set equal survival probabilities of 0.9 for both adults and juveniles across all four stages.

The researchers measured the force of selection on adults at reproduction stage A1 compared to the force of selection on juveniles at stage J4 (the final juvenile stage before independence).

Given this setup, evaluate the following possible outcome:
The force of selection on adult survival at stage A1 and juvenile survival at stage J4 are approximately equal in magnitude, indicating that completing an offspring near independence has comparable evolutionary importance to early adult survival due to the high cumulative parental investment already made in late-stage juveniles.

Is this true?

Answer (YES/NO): NO